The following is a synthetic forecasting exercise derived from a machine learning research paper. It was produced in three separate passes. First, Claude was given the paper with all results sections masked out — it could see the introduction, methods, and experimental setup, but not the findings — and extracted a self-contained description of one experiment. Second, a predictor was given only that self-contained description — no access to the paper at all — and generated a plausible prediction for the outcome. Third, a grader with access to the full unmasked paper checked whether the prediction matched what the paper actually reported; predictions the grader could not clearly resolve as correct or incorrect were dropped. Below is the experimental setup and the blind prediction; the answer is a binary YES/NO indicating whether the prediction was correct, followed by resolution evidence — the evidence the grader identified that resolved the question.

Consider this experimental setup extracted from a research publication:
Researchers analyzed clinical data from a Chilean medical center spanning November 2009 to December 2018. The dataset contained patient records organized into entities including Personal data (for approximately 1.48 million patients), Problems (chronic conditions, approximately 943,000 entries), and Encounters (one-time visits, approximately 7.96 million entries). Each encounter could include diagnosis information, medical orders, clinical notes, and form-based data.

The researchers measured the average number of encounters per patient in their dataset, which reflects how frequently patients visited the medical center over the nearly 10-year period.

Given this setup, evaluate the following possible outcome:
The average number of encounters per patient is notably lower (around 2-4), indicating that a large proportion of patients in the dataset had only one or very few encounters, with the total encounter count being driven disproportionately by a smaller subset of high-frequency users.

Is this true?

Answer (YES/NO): NO